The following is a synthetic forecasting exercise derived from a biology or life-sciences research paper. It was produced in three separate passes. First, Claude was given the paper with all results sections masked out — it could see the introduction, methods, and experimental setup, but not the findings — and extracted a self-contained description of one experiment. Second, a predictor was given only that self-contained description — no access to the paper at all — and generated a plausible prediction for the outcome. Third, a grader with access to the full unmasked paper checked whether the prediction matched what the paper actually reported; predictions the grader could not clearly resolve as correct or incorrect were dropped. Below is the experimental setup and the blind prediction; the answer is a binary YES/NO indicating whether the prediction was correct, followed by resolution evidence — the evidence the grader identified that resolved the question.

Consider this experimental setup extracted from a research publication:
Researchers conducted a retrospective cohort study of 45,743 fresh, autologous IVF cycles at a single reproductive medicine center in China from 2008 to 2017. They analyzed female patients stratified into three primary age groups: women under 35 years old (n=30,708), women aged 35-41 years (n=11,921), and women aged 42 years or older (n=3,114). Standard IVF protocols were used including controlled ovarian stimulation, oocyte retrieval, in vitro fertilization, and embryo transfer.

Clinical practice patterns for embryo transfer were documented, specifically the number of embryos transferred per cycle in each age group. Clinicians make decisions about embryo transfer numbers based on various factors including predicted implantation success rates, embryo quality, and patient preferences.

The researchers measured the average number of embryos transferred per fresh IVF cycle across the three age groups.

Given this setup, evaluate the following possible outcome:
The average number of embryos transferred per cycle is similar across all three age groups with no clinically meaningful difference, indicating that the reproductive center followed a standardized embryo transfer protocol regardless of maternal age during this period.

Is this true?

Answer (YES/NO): NO